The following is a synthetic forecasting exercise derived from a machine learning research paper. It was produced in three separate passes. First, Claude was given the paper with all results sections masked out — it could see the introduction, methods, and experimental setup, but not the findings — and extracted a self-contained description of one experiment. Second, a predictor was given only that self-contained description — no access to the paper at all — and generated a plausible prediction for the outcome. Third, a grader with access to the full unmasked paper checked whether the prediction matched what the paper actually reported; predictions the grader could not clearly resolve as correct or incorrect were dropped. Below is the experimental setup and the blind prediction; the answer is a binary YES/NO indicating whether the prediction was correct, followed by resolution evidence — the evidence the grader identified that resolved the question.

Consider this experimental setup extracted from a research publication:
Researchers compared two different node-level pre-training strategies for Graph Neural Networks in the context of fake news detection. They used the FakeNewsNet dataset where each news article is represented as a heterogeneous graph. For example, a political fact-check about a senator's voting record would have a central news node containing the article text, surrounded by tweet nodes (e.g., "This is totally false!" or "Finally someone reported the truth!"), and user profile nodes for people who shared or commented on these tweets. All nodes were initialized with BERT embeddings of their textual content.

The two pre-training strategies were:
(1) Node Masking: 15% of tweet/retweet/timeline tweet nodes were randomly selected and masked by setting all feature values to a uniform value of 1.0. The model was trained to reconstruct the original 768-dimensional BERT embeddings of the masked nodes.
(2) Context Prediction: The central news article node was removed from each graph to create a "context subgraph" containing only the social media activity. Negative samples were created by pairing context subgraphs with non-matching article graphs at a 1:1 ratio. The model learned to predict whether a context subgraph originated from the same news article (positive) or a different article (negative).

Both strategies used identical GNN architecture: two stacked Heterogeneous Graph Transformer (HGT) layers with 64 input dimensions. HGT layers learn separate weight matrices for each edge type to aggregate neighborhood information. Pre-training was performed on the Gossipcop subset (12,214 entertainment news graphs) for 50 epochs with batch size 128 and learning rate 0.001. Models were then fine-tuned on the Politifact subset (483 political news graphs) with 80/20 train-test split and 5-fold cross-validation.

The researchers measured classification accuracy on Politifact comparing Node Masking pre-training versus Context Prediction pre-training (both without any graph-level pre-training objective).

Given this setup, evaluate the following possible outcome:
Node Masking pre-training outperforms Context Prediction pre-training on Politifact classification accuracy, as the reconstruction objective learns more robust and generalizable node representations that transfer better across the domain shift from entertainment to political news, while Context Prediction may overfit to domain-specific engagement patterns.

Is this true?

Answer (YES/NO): YES